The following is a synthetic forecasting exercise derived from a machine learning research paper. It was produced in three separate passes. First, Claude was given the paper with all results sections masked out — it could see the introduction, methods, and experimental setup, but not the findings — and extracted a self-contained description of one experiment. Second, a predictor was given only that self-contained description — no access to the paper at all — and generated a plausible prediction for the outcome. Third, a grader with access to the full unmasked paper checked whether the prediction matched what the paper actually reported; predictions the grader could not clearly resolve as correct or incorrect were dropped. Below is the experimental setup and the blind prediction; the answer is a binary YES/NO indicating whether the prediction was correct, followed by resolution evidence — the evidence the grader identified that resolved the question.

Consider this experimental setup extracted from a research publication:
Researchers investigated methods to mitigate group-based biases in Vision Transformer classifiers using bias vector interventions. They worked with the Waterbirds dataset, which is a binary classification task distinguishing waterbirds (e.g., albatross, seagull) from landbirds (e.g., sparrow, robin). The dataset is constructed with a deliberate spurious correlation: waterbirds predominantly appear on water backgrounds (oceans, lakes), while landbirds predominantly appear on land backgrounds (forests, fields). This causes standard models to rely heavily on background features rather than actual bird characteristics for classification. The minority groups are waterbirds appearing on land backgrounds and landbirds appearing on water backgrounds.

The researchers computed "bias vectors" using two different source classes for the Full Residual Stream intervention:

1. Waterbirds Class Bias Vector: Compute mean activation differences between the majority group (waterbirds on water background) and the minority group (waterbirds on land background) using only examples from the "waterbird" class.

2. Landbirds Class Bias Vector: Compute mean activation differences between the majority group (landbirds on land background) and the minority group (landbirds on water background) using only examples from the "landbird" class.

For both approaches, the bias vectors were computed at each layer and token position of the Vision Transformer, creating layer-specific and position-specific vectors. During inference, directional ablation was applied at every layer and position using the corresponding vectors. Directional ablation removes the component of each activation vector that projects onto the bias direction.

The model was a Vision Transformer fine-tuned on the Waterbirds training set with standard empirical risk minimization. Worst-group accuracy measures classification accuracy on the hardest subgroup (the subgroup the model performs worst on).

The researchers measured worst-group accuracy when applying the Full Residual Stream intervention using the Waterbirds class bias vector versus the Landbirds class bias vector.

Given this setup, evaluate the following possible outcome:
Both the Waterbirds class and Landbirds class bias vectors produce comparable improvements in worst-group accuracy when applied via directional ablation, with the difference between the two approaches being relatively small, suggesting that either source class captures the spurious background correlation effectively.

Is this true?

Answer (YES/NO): NO